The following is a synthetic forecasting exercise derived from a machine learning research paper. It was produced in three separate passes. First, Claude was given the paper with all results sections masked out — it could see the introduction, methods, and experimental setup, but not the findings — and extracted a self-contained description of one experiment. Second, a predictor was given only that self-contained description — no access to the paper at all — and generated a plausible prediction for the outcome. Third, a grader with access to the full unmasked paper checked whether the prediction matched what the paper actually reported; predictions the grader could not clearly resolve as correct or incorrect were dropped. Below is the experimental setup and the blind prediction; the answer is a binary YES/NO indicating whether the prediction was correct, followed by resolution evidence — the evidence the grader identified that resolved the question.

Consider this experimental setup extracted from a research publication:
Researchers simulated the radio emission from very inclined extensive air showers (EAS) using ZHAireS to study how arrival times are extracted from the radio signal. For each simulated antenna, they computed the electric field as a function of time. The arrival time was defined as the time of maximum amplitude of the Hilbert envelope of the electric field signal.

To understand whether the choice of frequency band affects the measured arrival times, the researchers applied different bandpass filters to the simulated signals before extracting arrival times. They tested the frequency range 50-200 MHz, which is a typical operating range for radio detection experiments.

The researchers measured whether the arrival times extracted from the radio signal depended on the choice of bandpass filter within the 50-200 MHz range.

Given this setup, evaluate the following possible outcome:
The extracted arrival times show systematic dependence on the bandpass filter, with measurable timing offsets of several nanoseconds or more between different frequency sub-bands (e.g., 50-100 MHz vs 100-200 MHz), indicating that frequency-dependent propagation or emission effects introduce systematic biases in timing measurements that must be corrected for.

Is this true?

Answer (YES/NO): NO